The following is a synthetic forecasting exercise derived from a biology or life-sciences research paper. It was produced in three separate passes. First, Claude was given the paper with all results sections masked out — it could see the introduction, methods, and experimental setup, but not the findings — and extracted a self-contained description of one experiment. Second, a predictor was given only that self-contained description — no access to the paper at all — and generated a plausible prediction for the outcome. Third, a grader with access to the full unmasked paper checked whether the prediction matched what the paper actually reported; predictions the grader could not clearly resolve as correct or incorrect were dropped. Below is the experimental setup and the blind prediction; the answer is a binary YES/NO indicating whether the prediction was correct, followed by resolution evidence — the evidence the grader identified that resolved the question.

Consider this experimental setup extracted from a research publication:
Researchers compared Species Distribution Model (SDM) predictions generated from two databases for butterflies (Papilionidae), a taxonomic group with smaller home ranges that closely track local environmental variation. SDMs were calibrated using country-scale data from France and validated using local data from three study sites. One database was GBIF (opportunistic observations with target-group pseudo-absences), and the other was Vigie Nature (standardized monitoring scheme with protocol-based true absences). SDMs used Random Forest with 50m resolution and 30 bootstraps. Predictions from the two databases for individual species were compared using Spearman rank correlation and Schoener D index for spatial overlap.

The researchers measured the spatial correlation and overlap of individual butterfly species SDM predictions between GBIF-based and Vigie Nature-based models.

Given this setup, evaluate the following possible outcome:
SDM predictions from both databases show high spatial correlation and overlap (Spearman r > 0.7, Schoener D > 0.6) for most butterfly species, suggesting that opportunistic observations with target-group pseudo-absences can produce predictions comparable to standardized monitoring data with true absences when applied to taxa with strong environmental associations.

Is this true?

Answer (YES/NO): NO